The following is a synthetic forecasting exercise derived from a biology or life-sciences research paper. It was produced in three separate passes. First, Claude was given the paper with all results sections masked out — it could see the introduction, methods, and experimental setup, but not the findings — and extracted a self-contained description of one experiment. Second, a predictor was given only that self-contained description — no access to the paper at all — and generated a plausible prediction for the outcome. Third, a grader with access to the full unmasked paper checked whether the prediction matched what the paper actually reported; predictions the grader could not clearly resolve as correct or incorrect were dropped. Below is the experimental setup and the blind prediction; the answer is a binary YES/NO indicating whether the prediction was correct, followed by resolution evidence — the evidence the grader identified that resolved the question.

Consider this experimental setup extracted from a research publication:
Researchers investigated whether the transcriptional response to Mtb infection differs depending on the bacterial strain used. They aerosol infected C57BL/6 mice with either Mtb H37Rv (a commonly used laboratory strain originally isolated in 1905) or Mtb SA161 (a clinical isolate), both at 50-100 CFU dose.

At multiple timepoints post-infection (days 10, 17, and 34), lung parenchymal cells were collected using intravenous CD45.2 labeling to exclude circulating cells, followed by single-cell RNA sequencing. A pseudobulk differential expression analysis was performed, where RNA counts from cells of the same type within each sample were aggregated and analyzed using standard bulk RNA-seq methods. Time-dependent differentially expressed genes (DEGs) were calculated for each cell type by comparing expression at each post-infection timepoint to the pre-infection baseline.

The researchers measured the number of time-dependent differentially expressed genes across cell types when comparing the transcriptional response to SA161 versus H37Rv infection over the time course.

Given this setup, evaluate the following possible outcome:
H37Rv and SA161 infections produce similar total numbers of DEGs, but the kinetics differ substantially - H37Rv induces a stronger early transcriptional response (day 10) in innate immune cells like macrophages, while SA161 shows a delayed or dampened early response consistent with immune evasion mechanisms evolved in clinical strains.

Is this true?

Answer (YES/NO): NO